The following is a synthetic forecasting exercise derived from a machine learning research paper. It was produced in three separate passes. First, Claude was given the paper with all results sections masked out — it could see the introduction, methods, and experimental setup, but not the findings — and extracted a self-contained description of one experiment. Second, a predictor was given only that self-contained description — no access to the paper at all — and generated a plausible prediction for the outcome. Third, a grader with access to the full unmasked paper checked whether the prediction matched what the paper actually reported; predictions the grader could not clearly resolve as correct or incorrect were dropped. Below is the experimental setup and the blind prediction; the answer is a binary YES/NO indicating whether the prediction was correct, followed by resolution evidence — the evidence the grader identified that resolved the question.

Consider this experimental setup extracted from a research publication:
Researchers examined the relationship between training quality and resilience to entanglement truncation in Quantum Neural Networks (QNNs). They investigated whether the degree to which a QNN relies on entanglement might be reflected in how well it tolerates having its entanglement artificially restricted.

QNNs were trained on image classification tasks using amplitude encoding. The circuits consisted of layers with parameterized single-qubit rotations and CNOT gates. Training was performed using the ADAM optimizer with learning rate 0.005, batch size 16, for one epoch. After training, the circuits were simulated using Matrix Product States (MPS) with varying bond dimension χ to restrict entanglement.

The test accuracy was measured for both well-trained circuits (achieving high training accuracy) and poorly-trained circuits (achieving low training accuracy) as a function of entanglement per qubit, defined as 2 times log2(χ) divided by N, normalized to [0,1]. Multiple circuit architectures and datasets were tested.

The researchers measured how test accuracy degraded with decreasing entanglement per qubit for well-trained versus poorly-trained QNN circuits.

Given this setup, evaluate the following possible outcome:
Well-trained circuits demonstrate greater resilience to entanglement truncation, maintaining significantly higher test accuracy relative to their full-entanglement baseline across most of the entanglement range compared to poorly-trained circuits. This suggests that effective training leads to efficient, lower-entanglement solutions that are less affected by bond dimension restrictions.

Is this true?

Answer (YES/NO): NO